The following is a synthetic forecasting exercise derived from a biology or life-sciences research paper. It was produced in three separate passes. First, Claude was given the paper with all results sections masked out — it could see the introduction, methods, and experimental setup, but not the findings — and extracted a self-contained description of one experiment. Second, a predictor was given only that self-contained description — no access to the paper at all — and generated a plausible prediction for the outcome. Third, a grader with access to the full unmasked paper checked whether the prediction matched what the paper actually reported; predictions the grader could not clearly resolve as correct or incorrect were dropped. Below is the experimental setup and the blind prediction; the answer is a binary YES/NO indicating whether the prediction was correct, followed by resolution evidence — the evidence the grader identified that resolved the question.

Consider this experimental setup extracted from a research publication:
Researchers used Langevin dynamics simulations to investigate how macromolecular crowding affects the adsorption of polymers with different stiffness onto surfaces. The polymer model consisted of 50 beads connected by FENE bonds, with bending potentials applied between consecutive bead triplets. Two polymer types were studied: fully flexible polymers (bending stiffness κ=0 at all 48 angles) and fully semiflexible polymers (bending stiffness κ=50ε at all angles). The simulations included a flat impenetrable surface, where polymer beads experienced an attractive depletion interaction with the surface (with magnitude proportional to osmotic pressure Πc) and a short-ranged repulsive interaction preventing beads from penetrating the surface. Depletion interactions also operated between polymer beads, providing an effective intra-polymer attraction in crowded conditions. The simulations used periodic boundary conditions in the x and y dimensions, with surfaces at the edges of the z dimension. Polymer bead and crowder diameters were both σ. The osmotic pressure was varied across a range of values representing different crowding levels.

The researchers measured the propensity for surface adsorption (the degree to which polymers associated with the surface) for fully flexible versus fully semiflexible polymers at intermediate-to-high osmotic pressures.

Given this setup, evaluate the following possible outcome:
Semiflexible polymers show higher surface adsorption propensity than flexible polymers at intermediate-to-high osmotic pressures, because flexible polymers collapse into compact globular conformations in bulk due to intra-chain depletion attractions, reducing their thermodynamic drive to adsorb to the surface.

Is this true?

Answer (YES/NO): YES